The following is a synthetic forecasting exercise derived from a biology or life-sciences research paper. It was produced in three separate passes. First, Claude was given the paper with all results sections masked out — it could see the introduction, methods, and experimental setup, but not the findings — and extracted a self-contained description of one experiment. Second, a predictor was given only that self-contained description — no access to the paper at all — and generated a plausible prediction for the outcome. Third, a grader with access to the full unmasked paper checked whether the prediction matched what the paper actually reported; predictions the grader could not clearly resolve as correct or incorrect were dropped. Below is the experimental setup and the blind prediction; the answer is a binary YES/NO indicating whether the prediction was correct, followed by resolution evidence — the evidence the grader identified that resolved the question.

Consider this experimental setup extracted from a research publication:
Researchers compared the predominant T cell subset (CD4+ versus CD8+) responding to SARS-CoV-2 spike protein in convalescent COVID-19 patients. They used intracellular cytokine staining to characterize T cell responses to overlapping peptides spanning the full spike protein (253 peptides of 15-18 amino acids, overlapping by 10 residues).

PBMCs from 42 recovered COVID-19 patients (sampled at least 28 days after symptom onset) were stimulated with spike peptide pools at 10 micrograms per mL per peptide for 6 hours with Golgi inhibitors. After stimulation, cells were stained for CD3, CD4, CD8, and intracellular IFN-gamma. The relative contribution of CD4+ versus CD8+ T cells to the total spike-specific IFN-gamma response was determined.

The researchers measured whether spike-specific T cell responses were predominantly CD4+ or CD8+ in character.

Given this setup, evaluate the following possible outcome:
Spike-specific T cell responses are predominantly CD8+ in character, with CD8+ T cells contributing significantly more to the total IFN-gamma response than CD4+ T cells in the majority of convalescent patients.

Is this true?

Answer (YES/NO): NO